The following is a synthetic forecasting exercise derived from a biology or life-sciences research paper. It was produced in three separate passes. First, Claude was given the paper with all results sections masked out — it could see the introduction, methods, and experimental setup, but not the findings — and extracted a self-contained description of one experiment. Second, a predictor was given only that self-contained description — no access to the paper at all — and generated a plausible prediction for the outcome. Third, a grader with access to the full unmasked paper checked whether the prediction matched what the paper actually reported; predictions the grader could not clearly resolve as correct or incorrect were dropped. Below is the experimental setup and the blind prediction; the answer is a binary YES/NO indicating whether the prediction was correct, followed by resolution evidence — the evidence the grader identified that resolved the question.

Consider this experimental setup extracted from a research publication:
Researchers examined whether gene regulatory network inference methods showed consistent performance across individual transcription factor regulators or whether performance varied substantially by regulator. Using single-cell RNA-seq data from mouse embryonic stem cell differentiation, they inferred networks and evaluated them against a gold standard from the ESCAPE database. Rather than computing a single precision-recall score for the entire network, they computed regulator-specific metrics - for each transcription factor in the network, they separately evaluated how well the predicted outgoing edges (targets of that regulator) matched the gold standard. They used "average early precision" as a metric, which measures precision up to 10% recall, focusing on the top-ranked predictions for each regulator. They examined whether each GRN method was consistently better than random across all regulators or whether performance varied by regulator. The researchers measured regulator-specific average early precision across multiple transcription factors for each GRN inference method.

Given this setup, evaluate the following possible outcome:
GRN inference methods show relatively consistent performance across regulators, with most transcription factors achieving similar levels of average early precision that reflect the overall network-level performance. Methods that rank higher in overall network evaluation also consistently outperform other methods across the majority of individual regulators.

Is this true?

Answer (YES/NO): NO